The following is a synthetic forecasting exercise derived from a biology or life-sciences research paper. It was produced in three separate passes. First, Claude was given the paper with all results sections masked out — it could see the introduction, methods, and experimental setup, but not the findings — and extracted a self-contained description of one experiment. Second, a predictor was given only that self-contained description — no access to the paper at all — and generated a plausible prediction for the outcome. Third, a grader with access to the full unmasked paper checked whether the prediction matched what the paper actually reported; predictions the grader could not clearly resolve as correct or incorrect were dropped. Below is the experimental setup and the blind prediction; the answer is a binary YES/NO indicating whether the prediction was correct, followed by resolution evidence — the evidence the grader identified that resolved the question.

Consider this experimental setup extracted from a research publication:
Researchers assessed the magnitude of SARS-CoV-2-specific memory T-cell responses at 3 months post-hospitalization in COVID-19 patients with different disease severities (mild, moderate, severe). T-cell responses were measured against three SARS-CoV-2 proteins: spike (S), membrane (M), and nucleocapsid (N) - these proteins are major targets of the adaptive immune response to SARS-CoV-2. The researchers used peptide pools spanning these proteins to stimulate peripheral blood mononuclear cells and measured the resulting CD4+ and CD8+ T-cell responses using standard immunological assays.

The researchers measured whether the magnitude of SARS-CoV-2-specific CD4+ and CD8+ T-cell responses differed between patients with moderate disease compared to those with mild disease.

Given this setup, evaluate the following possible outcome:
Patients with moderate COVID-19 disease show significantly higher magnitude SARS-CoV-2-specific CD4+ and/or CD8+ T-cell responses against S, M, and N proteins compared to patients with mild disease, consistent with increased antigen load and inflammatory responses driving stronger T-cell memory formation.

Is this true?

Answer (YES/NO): NO